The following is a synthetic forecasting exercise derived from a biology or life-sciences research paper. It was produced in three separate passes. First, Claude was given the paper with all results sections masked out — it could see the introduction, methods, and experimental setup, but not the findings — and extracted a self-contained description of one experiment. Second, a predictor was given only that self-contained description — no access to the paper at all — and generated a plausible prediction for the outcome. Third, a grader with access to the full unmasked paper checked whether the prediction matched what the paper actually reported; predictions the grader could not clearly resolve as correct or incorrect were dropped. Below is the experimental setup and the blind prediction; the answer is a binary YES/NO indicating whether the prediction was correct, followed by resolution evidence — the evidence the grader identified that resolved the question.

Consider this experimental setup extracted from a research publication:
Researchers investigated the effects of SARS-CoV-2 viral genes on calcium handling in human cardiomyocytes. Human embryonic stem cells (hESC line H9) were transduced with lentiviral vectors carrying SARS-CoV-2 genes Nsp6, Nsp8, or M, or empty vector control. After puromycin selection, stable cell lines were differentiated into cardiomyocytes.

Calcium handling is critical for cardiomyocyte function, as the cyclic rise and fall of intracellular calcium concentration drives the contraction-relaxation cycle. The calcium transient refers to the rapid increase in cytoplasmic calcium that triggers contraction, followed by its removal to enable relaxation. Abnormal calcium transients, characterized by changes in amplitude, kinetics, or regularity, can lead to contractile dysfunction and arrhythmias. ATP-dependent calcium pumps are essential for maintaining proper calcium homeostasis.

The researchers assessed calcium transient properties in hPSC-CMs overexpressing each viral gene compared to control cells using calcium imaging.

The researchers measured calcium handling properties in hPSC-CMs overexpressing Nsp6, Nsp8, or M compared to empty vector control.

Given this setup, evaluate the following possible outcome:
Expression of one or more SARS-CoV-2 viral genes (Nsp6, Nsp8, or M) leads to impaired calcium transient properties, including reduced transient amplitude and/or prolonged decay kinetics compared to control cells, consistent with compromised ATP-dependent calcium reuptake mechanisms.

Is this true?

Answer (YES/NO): NO